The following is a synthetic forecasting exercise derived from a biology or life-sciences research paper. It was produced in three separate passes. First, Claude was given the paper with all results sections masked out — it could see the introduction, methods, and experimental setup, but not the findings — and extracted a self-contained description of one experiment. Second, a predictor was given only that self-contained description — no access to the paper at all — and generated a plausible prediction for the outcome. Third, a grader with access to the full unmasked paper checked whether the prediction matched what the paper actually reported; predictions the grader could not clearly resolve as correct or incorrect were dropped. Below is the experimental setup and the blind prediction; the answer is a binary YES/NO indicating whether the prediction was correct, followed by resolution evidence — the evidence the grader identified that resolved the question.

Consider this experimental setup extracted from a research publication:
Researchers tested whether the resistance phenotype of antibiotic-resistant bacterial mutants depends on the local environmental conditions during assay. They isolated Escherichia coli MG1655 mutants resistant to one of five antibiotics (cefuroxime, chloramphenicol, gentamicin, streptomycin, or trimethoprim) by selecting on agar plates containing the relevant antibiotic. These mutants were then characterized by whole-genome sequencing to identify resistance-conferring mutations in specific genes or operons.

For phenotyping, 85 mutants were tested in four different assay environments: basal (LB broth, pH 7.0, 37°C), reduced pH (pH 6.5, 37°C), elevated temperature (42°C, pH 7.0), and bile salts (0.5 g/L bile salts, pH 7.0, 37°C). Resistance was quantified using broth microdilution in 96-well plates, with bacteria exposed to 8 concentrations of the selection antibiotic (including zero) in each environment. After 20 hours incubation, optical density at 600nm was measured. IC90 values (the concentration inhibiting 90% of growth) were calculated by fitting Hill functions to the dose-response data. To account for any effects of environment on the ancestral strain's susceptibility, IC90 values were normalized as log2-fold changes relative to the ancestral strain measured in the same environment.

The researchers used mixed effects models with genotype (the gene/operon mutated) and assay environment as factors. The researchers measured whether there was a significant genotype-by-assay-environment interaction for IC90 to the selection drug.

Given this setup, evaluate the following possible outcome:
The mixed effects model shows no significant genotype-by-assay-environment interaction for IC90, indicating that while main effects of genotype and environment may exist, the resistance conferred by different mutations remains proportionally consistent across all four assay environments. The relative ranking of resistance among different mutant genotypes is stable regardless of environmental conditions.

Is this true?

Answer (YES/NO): NO